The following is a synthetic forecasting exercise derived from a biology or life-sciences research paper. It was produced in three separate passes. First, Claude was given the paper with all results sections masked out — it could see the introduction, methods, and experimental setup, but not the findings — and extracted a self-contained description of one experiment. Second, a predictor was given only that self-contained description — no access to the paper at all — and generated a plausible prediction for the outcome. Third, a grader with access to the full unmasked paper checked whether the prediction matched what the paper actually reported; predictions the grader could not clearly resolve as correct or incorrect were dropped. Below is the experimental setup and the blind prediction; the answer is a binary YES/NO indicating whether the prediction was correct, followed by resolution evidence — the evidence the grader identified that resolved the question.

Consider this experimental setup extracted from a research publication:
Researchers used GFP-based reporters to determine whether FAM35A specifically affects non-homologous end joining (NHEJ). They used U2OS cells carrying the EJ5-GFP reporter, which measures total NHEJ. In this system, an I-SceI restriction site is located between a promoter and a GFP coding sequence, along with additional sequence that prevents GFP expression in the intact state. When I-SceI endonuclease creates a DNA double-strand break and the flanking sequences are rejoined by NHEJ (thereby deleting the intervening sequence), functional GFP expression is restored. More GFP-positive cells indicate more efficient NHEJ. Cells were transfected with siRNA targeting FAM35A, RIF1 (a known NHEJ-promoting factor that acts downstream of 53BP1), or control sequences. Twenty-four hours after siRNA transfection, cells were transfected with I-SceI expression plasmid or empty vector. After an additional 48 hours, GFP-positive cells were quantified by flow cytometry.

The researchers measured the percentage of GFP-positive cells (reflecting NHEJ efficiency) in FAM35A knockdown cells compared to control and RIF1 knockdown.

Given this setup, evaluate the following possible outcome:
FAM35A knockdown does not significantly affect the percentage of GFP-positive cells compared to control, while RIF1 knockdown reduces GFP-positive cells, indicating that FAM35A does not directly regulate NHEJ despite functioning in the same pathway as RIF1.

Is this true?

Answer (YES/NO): NO